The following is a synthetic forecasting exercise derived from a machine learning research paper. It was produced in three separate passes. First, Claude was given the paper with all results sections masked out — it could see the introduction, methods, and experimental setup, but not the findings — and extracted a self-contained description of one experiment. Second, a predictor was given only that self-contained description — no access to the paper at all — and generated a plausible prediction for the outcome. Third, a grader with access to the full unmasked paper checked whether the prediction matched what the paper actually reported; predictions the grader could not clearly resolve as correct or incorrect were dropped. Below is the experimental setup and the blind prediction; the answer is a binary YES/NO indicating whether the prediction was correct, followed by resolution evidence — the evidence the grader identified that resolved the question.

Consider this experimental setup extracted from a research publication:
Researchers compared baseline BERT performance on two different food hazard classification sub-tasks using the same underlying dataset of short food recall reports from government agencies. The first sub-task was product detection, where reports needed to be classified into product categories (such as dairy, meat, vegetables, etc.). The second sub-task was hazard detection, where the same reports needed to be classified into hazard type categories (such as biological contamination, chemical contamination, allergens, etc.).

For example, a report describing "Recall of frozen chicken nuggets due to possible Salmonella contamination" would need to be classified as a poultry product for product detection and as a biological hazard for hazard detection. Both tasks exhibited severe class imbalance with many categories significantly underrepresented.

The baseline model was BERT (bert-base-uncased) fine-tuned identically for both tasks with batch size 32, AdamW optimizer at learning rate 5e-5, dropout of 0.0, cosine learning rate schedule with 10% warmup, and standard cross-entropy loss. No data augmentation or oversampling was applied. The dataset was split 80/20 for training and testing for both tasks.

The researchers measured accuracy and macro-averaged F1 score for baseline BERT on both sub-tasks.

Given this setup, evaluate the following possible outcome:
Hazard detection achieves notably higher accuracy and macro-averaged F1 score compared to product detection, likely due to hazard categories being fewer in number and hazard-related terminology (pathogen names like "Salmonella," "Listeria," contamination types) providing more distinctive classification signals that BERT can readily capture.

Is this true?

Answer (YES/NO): YES